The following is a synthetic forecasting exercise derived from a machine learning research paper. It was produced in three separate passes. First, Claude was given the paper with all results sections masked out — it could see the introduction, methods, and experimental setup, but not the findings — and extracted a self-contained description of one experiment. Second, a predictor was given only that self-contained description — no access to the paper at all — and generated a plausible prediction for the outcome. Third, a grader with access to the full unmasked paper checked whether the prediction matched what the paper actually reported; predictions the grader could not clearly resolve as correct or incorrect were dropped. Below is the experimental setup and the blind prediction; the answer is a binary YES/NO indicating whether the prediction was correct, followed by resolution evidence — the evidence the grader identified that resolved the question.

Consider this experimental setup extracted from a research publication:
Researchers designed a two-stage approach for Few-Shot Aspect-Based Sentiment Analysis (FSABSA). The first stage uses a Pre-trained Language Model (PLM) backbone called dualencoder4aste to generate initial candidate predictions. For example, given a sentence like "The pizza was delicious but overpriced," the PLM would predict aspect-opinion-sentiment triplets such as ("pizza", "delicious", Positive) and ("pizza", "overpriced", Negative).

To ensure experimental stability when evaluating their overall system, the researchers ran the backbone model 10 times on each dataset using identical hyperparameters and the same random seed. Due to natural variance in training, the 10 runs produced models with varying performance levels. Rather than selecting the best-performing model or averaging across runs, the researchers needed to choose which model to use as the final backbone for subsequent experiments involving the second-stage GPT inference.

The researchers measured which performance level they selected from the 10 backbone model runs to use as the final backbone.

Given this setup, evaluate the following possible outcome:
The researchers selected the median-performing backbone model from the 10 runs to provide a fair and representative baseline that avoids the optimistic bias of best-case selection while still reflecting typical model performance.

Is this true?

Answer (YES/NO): YES